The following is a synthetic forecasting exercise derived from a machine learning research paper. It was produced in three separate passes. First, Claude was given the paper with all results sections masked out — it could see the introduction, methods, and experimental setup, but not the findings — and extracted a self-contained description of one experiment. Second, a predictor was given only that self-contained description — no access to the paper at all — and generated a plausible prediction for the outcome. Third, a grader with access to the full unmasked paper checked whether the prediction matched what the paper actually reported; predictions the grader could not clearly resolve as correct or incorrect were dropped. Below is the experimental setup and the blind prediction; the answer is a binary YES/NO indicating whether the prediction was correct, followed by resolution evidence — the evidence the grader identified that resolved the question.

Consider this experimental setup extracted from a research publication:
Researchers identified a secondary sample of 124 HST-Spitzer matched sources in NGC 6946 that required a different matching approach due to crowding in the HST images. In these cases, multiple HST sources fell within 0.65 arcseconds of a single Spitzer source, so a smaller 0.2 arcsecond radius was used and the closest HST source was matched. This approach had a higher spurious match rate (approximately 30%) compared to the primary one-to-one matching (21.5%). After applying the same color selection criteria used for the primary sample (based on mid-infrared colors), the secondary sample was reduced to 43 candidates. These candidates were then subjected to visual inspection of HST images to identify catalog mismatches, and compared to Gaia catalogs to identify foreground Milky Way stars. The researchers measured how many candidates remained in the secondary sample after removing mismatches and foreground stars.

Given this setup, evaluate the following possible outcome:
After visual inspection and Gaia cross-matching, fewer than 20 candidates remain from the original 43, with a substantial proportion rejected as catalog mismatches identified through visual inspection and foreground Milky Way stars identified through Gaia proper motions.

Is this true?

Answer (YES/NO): YES